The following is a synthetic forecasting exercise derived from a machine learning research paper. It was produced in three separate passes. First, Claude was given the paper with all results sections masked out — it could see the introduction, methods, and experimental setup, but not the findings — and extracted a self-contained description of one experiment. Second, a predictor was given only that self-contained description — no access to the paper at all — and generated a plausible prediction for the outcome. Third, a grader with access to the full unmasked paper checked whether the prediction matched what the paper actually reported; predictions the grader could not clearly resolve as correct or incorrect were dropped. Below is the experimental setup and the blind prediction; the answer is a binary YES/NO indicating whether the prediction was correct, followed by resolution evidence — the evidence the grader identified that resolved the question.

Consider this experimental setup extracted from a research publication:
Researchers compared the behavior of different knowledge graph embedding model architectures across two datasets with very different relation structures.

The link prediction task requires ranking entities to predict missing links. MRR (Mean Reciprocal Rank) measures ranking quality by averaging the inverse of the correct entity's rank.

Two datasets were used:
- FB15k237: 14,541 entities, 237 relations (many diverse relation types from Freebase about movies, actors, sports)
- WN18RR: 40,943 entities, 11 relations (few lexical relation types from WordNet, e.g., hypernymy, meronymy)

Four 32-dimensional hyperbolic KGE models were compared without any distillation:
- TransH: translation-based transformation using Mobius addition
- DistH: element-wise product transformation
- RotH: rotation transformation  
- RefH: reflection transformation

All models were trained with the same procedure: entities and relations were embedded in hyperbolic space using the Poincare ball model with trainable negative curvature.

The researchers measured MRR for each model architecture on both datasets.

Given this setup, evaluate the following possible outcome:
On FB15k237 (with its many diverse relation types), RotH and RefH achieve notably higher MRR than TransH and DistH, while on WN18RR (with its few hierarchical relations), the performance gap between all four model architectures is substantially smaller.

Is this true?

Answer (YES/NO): NO